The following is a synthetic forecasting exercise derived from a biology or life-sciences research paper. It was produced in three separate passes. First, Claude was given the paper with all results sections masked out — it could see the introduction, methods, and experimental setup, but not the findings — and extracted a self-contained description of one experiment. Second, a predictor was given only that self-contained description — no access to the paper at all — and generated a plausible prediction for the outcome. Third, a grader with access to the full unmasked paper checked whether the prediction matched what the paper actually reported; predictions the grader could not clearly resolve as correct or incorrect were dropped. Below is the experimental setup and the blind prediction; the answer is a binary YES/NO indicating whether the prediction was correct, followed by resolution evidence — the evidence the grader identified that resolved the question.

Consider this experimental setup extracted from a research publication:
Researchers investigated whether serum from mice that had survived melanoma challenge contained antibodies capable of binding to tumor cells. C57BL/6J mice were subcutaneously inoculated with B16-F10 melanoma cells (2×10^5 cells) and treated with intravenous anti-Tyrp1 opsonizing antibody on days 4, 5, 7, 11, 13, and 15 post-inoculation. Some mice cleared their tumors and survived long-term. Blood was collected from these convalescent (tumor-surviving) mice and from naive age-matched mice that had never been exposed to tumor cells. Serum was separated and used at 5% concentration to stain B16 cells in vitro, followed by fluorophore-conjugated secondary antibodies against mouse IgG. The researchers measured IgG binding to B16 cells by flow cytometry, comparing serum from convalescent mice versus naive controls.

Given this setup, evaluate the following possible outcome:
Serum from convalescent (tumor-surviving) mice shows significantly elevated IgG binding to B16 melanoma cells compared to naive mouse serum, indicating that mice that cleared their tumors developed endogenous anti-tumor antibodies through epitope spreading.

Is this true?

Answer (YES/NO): YES